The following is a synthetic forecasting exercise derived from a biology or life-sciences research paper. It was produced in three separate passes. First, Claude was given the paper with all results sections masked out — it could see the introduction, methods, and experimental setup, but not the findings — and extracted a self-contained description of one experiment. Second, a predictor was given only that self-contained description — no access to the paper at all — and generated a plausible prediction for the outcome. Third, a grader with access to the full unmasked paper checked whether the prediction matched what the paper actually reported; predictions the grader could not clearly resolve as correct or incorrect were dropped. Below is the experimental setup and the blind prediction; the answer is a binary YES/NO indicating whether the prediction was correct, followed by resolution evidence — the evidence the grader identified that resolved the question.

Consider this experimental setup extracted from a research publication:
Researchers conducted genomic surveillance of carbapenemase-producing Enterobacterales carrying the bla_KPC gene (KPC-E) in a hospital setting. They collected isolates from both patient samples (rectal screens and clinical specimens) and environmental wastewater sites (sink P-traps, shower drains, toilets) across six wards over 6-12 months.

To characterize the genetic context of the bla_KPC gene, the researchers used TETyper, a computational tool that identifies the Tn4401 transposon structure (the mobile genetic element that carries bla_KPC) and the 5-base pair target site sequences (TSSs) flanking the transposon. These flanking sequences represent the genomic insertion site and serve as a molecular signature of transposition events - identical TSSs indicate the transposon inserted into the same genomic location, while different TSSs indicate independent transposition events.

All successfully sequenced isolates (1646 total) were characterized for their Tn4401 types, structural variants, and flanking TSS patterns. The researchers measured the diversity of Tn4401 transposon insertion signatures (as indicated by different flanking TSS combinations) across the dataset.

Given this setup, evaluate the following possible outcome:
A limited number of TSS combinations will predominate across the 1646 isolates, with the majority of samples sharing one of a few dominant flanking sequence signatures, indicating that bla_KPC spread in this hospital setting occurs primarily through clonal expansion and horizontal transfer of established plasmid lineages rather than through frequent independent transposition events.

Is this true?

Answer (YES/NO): NO